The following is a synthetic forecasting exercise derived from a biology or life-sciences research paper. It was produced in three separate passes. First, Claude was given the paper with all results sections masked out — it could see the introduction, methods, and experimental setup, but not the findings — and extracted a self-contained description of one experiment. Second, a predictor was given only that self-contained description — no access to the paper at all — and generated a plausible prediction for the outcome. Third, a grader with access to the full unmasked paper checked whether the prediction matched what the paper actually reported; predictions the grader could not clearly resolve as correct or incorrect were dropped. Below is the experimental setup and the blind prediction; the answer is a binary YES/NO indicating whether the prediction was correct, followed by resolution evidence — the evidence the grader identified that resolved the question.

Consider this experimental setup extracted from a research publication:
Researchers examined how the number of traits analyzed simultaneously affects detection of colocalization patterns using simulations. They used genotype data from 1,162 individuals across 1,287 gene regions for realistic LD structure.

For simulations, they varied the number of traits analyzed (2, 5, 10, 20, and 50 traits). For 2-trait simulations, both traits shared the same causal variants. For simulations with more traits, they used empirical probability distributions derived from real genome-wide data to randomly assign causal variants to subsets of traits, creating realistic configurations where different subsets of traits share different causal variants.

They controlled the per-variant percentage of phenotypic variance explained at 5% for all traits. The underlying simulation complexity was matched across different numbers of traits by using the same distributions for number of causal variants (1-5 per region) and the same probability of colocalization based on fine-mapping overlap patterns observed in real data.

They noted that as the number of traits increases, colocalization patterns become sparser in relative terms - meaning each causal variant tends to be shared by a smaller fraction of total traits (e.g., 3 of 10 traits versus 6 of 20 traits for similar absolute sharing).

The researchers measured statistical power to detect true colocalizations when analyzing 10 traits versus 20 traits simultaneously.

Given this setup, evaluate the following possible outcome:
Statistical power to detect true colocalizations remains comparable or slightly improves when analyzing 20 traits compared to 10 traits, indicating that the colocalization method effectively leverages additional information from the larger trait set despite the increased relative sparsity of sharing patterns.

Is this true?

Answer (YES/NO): YES